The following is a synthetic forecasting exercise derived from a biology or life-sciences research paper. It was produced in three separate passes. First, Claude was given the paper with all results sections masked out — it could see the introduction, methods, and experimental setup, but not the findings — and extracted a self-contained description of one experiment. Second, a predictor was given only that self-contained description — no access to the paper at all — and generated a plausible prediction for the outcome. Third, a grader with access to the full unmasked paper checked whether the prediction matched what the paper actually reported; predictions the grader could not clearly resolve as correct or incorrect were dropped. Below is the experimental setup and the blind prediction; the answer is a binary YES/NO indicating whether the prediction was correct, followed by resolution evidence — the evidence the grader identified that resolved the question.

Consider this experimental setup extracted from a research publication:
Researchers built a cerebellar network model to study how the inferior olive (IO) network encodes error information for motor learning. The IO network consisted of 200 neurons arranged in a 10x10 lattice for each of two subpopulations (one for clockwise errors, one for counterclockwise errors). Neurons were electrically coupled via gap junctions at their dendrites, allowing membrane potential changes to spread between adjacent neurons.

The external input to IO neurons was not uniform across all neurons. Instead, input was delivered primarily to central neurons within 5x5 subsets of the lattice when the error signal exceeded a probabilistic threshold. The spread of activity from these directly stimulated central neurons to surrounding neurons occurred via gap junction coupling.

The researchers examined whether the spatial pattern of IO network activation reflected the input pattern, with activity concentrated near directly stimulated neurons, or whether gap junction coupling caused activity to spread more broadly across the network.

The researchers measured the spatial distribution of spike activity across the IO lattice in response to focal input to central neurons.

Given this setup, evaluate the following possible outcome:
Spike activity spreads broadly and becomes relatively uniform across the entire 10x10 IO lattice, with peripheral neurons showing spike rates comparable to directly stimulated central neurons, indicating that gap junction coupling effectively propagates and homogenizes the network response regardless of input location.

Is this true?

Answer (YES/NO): YES